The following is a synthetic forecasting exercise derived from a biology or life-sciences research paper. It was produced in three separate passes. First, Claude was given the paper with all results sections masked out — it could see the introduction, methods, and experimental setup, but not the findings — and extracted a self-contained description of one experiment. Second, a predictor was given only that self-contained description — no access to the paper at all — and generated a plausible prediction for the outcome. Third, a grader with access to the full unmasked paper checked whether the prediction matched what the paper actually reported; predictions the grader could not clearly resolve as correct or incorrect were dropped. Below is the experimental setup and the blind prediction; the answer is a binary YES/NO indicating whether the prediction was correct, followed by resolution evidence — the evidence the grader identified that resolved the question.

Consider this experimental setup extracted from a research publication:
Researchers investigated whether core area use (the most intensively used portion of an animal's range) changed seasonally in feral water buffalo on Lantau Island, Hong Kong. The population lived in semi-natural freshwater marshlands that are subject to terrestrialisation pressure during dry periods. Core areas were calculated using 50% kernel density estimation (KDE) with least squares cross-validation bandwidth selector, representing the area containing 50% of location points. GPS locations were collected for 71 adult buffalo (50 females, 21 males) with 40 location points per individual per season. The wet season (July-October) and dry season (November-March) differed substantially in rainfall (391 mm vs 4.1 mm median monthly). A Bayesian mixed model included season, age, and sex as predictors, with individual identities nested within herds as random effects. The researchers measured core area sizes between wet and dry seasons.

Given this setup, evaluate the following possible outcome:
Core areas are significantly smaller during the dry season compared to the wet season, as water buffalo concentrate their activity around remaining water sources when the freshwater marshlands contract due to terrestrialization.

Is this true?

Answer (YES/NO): NO